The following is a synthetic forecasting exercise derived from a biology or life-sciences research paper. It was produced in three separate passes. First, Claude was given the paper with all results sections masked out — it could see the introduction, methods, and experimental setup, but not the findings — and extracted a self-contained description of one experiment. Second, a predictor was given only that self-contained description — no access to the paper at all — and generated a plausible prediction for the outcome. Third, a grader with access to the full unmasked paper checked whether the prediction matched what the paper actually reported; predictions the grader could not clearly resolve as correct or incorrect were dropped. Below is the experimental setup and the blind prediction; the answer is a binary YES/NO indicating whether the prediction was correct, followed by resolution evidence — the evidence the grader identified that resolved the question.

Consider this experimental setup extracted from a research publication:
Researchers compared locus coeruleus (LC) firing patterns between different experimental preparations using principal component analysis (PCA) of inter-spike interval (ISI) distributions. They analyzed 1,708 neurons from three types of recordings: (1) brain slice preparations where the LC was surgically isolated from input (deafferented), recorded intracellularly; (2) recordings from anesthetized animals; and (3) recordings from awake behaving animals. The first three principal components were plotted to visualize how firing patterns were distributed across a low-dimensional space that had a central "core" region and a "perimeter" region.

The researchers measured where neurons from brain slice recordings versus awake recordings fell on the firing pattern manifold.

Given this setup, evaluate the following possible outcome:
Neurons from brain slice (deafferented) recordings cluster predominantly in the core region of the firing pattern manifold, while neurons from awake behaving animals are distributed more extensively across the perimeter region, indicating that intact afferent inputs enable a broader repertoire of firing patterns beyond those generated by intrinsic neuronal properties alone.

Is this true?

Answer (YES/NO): NO